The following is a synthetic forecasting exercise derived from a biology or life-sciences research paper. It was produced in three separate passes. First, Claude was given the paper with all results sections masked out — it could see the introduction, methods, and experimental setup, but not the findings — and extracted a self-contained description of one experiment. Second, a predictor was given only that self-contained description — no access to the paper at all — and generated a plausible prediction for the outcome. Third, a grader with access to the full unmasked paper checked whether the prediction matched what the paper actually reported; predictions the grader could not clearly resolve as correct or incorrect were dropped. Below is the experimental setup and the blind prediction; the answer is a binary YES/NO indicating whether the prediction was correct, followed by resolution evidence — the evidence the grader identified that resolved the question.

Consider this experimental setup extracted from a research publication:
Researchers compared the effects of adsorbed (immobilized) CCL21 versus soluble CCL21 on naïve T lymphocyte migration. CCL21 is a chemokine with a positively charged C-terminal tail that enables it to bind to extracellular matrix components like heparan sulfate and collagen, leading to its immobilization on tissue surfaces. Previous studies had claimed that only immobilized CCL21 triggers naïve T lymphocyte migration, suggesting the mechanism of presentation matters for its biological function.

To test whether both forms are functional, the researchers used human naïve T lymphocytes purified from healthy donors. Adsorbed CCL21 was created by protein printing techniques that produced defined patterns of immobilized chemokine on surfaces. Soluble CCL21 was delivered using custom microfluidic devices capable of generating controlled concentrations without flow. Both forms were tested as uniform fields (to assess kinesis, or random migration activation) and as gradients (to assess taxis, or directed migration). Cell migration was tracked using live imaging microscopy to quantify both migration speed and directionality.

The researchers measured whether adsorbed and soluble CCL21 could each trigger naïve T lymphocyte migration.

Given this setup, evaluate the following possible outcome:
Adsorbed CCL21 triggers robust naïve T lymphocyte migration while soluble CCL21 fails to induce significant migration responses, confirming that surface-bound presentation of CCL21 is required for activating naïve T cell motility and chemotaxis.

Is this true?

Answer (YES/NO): NO